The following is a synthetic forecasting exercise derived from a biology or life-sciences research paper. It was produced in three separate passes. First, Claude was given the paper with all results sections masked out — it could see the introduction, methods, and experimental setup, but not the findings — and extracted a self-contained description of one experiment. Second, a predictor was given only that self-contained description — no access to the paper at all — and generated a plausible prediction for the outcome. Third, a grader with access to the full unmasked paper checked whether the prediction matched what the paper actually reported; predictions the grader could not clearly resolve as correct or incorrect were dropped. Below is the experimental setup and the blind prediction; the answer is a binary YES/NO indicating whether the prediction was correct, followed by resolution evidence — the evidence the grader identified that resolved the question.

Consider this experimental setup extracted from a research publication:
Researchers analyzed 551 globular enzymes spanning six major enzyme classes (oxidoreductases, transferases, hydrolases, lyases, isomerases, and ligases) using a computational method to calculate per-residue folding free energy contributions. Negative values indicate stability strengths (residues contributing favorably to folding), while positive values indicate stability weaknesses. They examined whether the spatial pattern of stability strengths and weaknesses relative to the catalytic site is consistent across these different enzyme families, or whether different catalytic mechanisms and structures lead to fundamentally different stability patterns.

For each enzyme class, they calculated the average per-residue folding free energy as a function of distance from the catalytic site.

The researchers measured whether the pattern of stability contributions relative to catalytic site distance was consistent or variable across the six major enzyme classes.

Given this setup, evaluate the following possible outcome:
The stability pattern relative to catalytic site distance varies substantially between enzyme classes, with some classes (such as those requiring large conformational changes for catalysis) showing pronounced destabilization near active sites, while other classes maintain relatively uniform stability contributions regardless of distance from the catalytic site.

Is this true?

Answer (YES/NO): NO